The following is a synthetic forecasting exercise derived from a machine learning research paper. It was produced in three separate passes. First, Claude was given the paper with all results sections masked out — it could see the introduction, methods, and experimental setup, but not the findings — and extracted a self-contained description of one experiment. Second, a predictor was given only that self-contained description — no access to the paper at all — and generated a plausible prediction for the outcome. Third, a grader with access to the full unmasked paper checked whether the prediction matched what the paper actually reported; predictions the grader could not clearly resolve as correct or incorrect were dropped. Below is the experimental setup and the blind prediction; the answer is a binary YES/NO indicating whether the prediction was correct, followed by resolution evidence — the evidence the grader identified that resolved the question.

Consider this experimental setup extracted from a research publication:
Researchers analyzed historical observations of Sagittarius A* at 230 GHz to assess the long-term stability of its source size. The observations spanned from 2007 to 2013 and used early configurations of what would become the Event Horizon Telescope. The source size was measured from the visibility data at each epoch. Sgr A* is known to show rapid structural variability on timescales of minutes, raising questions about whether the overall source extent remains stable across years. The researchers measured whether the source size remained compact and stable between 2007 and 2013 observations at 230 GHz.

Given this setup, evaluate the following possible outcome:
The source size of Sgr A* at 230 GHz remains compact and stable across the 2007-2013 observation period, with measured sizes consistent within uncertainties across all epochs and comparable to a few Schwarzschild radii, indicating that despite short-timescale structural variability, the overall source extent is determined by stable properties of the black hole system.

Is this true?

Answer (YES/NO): NO